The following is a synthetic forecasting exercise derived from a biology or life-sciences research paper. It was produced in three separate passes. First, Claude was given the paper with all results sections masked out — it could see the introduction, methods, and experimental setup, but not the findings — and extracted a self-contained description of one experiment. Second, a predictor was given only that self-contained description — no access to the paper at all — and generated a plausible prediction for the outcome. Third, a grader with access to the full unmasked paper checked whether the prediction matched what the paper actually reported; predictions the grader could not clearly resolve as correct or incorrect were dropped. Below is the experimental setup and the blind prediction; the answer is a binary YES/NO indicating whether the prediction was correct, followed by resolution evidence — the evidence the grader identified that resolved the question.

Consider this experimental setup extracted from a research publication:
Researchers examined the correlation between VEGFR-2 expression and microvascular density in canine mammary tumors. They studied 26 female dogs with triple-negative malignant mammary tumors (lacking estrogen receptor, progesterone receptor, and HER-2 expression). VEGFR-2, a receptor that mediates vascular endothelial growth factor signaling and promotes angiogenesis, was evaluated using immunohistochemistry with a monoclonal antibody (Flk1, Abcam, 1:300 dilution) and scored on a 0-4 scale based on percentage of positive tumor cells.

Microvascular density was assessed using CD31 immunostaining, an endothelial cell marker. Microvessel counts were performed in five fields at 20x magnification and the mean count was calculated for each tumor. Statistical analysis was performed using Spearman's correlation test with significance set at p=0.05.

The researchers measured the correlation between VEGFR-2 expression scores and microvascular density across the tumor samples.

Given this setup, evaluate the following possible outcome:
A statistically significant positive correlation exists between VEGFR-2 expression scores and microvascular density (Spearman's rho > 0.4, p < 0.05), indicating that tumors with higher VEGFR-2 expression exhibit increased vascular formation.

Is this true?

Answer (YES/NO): NO